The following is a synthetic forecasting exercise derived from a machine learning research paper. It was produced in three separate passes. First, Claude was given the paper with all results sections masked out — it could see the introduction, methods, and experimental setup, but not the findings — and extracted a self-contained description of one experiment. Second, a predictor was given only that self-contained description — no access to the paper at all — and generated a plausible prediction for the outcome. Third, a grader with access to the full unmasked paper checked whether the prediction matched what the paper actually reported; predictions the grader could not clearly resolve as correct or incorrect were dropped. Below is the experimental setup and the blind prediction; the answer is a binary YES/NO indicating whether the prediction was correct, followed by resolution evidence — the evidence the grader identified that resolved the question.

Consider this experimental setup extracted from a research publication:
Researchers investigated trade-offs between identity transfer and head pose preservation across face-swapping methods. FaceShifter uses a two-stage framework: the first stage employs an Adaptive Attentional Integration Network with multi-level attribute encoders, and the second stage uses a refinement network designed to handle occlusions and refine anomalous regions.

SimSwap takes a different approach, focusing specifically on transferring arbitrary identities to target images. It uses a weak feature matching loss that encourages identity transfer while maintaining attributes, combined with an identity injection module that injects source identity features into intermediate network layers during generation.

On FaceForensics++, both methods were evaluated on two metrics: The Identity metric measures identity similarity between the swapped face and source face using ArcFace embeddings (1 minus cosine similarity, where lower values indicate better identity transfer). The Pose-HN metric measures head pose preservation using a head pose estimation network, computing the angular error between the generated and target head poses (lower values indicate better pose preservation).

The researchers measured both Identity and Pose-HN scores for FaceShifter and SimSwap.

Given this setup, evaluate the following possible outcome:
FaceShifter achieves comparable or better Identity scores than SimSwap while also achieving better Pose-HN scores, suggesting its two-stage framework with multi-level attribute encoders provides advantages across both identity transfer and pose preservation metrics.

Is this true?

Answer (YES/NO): NO